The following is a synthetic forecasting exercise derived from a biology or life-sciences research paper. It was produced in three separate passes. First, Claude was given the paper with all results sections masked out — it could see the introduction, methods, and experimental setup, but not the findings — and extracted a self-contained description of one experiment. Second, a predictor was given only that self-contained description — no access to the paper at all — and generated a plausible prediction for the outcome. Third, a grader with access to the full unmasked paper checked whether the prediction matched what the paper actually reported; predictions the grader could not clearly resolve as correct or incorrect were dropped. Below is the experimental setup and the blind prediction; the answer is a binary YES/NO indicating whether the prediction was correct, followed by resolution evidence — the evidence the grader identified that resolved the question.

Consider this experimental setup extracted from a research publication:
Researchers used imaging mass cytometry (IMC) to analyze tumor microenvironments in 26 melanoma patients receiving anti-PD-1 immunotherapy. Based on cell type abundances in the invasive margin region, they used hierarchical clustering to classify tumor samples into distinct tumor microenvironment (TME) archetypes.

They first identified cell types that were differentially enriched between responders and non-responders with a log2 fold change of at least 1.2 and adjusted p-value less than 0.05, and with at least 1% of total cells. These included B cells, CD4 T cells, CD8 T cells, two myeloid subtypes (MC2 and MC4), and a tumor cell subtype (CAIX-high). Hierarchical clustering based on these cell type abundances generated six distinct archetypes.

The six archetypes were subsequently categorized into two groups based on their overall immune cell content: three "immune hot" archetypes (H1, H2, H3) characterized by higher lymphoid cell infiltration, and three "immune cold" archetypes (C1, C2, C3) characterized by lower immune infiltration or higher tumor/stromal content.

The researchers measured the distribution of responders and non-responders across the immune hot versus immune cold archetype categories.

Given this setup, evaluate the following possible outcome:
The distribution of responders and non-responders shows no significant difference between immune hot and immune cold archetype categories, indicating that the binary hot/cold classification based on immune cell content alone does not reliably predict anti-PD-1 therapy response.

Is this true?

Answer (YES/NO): NO